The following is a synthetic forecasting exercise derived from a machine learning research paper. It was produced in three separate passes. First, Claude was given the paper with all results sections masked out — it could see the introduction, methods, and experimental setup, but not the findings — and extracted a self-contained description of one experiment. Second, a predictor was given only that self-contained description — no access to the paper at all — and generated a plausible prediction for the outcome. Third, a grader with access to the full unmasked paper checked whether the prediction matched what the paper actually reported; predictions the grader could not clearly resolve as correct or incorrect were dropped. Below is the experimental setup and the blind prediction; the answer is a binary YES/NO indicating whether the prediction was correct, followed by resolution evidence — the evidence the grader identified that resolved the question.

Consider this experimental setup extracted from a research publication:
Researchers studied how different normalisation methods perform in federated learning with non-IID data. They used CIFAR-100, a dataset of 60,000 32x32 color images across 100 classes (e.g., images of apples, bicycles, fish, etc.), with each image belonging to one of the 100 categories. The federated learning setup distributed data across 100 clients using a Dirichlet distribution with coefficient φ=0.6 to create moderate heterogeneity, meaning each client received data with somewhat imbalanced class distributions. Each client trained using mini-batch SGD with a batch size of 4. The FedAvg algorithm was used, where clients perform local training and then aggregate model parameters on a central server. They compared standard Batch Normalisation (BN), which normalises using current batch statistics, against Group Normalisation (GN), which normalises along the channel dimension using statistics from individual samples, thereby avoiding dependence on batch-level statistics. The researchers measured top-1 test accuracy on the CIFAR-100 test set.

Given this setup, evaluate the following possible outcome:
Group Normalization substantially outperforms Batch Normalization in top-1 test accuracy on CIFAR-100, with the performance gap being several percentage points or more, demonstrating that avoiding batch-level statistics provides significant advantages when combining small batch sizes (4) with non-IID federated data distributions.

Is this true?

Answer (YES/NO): NO